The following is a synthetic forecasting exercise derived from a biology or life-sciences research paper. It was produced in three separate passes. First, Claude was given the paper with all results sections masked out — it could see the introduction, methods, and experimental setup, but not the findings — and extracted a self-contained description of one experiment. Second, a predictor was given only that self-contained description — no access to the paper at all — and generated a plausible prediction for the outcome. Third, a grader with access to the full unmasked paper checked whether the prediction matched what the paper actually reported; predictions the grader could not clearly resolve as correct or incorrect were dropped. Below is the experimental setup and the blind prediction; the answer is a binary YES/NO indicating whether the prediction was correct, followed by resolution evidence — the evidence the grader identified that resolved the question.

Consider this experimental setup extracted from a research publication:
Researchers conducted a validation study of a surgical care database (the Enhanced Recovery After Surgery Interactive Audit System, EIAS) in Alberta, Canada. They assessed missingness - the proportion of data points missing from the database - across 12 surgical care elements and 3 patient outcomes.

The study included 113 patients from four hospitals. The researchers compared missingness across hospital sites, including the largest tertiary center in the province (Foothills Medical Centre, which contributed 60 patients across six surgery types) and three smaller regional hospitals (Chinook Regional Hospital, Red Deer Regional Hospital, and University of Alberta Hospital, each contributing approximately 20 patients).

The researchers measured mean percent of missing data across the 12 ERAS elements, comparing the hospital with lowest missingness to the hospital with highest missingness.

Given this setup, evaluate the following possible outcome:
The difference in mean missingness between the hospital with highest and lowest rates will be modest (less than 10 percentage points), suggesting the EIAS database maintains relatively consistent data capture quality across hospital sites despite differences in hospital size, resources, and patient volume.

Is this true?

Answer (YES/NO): NO